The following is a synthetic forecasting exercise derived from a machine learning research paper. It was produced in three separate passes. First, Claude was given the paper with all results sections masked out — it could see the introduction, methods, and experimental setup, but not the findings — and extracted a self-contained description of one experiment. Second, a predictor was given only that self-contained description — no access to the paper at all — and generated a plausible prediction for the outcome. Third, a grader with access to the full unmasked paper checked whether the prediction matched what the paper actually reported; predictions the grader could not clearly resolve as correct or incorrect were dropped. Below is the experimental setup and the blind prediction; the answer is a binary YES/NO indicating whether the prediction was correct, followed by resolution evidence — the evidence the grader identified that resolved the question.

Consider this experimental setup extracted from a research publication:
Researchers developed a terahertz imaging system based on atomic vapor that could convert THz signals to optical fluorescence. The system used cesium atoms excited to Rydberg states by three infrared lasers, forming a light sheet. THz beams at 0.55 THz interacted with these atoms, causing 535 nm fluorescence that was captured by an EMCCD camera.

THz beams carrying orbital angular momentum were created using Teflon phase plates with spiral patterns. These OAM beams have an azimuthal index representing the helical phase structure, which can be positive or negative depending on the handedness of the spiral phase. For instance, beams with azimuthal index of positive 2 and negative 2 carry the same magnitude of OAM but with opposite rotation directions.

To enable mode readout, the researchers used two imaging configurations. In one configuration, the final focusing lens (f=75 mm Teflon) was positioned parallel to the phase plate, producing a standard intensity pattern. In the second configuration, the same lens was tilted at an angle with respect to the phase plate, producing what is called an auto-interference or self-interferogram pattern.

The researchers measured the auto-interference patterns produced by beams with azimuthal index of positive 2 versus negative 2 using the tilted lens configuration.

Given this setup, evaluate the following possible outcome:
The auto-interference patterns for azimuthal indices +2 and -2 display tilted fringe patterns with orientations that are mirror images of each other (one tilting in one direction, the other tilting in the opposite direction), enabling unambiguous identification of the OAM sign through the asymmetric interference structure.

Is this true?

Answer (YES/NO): YES